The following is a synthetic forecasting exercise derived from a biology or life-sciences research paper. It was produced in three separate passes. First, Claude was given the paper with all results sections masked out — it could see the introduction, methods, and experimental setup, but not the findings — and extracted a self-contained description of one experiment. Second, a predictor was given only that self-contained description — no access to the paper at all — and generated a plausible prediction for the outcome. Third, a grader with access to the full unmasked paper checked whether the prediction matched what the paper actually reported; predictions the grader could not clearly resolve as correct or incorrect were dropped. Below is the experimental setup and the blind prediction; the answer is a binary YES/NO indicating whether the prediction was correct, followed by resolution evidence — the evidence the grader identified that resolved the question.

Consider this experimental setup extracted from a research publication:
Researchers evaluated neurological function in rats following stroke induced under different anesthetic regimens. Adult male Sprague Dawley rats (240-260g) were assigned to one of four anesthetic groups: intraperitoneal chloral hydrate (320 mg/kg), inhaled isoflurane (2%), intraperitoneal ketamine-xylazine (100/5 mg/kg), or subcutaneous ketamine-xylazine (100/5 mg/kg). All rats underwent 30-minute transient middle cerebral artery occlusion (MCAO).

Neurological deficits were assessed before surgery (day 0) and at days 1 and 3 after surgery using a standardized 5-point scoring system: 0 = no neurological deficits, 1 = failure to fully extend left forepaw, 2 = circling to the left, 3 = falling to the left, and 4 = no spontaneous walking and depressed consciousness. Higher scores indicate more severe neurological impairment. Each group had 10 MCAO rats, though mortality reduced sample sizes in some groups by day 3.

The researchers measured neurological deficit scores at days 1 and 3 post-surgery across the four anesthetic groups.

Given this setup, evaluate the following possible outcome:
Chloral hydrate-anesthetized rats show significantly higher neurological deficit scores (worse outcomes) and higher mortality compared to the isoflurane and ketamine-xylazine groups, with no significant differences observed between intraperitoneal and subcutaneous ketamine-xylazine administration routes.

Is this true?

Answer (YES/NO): NO